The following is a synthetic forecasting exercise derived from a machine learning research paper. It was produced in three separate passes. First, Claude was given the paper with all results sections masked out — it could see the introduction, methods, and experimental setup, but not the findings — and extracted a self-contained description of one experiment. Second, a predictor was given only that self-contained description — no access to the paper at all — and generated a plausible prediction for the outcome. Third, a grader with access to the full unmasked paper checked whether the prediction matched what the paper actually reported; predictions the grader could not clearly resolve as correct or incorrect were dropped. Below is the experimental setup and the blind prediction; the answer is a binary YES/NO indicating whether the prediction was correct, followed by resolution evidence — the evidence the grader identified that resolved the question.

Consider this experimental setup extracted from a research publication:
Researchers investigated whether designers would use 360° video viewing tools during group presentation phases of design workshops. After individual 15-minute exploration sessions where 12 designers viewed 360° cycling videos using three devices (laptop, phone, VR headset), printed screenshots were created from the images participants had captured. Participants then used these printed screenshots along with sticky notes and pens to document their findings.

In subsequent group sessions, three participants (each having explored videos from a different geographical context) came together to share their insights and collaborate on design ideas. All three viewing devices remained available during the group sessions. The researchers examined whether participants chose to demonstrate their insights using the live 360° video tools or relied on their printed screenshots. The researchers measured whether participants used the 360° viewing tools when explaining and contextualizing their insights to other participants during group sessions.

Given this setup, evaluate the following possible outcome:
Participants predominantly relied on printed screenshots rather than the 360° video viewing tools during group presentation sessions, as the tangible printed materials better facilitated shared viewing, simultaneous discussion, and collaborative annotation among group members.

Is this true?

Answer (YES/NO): NO